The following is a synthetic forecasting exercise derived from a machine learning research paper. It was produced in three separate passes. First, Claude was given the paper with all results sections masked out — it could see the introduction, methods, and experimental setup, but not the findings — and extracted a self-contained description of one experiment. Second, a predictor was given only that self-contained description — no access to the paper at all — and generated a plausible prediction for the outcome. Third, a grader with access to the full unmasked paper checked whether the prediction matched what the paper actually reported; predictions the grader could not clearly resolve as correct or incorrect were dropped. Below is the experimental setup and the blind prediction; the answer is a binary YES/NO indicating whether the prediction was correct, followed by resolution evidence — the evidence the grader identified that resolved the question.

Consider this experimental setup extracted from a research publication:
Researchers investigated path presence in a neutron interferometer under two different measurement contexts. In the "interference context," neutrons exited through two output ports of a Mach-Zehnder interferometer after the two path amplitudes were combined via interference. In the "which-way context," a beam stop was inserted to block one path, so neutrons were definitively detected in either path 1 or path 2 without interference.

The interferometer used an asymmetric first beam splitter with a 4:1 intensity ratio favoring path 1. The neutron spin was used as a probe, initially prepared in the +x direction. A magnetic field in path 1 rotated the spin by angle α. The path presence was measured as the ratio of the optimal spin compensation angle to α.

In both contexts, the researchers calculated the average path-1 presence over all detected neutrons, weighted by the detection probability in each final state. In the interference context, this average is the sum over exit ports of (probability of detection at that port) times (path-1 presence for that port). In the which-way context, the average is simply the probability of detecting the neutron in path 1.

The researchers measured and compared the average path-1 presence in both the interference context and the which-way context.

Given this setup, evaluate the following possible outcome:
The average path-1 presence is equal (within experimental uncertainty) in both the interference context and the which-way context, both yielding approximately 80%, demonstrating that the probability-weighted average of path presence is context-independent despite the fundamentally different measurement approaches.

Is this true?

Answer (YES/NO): YES